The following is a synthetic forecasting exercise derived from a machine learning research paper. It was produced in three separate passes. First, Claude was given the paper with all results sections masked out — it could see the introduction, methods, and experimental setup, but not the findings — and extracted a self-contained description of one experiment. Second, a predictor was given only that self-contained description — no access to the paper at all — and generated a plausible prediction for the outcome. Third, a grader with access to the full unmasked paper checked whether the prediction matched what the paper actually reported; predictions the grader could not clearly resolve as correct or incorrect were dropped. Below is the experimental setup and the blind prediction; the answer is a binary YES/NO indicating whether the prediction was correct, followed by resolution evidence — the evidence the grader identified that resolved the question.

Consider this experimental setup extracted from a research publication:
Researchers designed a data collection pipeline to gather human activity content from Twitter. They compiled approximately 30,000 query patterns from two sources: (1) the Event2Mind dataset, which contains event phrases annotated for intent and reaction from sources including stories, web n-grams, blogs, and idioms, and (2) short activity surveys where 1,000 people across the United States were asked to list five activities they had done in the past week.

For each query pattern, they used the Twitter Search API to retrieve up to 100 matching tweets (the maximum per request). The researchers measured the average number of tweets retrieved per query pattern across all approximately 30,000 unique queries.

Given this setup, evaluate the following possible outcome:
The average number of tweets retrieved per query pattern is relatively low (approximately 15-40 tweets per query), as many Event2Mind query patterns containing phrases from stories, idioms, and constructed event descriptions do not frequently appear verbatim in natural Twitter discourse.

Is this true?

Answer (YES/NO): NO